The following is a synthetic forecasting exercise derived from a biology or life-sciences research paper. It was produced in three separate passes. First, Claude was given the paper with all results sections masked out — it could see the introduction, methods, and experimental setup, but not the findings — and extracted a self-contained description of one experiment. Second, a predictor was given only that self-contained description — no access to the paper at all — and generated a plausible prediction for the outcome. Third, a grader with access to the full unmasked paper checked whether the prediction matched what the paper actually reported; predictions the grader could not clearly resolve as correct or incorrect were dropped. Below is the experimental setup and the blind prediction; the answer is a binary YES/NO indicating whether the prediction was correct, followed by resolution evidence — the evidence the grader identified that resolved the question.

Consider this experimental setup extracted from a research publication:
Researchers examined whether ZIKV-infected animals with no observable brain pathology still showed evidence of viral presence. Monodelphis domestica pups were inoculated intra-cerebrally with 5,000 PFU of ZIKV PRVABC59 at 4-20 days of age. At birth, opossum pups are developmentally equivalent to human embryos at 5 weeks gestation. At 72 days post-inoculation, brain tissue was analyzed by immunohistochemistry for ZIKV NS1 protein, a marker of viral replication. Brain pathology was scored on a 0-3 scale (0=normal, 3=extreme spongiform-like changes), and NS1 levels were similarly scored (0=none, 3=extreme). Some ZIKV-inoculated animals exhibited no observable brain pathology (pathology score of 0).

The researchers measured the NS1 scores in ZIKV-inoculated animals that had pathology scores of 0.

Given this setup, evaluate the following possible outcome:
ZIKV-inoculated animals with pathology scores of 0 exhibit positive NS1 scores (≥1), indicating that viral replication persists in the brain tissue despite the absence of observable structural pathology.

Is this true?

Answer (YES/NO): YES